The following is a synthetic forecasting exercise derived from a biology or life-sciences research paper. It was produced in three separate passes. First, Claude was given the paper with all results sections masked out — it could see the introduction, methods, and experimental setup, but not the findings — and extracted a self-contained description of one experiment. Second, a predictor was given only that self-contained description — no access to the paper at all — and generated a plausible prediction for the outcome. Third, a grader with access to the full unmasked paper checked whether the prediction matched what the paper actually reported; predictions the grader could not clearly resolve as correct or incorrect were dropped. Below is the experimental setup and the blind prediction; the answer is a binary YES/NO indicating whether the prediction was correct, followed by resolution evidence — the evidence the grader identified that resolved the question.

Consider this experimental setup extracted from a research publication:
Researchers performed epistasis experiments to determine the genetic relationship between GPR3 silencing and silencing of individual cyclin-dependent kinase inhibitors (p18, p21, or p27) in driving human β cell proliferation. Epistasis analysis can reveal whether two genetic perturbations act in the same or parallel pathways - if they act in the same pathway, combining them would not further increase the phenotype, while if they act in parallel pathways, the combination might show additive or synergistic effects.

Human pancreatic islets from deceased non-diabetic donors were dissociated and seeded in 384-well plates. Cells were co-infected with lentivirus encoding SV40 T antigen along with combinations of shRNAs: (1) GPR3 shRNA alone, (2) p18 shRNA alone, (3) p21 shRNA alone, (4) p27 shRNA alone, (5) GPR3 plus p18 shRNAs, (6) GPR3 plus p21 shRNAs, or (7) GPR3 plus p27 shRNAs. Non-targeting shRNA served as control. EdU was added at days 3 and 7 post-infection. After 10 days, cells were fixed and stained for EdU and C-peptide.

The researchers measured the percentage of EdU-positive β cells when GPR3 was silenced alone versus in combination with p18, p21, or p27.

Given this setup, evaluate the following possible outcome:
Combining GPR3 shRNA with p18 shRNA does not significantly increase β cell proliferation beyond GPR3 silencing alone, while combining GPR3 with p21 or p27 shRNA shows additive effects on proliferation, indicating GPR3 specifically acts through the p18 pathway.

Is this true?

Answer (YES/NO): NO